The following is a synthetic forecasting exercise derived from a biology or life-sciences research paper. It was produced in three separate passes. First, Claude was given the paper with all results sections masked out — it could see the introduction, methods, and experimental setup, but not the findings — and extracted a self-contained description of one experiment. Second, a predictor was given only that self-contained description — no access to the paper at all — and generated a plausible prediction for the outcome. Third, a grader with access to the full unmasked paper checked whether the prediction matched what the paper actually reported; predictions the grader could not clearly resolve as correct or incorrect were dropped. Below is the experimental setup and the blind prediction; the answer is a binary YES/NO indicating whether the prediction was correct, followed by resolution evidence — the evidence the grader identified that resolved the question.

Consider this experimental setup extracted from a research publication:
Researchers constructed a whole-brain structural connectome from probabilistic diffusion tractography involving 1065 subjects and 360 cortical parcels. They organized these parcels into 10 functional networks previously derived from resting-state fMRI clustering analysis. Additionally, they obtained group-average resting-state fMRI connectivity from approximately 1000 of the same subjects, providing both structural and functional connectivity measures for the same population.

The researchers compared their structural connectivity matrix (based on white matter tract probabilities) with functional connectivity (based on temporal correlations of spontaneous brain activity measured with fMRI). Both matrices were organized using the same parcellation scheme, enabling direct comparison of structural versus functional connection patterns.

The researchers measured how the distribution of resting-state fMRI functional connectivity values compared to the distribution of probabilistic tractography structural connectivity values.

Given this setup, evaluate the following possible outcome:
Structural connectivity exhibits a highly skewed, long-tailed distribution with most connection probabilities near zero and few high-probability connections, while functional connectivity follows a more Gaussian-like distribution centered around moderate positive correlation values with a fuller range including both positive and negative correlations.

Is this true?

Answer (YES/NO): NO